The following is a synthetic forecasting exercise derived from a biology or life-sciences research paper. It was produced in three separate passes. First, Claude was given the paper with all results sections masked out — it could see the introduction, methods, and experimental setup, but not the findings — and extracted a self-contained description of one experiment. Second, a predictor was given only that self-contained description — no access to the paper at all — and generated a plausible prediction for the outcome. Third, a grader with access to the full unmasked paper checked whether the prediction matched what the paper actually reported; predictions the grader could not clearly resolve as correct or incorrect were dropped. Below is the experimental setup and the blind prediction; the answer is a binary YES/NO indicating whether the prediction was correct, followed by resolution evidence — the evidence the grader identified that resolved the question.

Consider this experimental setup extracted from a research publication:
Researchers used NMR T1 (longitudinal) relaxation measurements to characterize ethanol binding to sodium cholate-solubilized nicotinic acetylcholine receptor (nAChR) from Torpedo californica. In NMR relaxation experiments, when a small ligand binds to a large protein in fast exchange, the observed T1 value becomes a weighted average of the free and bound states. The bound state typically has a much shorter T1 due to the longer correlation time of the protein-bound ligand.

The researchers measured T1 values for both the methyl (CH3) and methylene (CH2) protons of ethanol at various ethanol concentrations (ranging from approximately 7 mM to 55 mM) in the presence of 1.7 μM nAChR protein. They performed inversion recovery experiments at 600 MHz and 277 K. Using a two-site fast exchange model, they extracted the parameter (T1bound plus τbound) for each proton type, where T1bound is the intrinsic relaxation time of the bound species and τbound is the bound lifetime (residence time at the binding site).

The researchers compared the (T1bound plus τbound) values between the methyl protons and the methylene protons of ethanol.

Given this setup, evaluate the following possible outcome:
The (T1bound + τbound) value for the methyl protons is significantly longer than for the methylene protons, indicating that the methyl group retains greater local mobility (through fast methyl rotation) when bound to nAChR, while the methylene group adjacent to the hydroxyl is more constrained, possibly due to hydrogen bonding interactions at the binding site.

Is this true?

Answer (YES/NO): NO